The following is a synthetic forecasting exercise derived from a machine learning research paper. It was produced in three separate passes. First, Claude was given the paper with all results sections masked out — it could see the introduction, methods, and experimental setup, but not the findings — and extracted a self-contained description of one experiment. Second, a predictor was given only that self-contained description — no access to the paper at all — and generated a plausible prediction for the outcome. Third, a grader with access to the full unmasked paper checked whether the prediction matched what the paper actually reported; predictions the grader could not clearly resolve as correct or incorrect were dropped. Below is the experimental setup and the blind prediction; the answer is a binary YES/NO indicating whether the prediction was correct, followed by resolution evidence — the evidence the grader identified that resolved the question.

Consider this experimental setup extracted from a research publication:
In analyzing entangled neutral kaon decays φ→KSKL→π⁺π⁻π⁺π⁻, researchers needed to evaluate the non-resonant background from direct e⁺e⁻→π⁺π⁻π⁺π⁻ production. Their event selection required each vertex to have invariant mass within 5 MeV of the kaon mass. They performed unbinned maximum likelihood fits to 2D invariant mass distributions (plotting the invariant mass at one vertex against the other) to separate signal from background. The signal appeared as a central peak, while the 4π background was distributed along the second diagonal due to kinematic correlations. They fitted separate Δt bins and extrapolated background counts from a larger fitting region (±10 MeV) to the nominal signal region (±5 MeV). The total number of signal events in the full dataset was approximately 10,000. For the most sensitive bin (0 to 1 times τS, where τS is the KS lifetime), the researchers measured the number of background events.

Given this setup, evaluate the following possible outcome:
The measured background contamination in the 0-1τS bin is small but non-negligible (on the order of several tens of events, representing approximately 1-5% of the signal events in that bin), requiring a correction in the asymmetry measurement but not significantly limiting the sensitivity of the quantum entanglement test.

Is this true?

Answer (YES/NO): NO